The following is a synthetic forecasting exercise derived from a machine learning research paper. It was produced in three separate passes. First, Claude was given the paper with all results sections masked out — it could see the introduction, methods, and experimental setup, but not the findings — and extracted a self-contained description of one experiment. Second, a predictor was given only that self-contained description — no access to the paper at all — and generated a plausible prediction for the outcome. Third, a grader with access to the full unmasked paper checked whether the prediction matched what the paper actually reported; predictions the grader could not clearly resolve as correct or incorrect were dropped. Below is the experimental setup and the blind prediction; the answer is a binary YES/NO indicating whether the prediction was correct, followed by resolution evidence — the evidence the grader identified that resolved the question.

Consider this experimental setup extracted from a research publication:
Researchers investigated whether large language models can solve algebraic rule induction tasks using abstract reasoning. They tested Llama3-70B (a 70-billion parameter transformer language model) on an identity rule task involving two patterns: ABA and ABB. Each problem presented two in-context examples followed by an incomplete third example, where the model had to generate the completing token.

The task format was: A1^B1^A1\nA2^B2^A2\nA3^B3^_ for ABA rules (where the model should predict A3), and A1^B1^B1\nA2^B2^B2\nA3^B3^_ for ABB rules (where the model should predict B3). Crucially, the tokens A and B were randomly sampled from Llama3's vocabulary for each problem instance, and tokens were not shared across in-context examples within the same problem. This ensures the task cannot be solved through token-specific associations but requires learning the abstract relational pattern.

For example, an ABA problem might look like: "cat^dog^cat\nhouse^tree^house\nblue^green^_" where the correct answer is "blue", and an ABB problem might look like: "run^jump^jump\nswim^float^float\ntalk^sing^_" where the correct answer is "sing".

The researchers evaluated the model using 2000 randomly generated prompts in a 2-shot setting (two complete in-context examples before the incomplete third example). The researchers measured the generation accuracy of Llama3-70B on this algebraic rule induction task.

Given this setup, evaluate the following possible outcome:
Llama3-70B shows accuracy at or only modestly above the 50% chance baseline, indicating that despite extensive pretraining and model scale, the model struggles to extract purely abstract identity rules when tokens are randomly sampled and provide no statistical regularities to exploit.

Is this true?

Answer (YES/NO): NO